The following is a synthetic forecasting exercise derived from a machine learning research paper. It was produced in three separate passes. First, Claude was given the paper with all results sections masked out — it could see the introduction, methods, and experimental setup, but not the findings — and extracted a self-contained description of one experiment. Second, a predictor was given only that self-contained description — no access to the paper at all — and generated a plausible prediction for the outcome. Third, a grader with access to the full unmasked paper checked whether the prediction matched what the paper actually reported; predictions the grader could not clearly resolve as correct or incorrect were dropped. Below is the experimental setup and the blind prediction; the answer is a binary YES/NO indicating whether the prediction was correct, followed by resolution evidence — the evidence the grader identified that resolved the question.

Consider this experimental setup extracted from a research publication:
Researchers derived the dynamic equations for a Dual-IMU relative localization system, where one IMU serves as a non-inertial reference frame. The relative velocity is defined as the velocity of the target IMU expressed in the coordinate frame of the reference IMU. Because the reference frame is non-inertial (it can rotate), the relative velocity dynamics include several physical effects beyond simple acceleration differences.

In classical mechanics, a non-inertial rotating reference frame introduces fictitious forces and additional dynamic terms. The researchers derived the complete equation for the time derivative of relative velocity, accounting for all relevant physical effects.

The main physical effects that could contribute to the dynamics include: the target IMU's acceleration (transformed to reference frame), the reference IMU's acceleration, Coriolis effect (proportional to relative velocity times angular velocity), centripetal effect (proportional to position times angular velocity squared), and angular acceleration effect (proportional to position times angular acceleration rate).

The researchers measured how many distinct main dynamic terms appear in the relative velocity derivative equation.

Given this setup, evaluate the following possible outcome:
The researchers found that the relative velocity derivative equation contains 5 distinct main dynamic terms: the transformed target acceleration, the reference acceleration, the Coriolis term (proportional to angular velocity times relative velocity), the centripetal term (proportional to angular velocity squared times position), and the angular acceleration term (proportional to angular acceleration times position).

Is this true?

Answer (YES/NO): YES